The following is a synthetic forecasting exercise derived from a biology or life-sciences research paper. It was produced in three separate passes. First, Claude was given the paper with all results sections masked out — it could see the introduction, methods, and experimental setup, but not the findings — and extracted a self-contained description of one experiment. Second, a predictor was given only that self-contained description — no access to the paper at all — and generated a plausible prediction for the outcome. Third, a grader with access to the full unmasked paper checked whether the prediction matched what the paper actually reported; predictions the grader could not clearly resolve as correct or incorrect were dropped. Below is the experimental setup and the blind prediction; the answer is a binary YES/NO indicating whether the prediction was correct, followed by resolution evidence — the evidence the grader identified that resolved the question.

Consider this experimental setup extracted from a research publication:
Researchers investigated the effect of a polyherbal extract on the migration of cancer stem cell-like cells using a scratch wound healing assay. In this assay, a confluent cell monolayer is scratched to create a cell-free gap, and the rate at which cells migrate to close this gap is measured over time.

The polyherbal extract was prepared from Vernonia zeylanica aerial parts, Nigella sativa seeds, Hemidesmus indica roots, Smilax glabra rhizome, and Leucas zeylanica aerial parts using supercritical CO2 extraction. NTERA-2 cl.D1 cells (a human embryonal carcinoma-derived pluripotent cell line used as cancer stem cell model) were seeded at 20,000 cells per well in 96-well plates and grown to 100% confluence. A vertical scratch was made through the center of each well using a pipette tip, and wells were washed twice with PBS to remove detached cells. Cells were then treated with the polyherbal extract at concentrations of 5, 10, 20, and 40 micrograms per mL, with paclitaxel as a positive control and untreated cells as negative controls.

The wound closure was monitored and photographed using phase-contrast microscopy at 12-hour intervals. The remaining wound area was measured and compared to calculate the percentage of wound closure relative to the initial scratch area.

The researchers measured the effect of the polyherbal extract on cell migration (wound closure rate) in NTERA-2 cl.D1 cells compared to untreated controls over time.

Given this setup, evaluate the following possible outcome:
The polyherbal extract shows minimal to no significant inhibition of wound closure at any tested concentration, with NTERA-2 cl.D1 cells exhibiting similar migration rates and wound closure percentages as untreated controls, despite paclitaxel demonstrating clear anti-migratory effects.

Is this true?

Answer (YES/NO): NO